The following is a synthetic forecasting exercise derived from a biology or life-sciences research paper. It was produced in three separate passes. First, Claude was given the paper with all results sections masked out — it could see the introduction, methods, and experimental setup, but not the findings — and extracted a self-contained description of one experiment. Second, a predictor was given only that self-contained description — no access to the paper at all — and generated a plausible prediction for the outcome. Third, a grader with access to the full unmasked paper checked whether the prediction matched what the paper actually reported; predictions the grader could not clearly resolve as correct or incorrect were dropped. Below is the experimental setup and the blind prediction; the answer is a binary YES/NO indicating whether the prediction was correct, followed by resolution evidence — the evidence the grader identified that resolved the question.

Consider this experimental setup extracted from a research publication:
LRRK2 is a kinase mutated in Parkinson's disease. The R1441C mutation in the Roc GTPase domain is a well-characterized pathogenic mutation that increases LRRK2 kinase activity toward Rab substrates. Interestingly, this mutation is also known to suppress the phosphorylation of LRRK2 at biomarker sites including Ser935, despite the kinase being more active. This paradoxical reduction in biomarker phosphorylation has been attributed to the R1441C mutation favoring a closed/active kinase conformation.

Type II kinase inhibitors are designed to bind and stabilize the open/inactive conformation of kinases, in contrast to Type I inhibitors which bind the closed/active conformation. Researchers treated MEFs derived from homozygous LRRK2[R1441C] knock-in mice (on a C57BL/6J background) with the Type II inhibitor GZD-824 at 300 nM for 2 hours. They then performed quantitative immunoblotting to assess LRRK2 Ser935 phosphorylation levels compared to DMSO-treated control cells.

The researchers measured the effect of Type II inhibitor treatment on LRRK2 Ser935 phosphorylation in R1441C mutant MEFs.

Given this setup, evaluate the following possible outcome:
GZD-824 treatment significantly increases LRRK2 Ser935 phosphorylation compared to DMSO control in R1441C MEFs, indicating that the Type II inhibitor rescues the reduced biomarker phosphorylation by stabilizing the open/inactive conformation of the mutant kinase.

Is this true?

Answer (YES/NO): YES